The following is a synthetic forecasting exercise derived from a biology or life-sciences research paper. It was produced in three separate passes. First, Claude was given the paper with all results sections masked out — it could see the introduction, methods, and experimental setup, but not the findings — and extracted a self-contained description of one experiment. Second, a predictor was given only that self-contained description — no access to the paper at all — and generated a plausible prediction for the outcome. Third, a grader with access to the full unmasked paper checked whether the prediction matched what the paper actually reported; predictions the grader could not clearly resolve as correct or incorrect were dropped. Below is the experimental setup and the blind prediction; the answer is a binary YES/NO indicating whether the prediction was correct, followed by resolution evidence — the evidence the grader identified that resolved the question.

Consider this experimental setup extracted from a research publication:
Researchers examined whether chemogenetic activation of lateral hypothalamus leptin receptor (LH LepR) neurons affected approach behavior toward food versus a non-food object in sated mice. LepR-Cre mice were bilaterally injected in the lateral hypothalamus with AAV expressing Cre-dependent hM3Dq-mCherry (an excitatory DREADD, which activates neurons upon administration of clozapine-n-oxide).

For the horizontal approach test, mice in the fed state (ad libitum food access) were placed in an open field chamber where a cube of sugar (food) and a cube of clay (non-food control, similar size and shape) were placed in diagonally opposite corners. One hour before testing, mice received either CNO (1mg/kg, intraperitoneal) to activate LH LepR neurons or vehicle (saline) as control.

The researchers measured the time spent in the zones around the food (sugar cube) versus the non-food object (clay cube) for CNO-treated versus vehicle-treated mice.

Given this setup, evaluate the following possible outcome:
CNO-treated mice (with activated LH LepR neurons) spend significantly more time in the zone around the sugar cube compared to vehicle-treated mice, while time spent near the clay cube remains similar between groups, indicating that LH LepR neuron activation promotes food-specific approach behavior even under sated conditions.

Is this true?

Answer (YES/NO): YES